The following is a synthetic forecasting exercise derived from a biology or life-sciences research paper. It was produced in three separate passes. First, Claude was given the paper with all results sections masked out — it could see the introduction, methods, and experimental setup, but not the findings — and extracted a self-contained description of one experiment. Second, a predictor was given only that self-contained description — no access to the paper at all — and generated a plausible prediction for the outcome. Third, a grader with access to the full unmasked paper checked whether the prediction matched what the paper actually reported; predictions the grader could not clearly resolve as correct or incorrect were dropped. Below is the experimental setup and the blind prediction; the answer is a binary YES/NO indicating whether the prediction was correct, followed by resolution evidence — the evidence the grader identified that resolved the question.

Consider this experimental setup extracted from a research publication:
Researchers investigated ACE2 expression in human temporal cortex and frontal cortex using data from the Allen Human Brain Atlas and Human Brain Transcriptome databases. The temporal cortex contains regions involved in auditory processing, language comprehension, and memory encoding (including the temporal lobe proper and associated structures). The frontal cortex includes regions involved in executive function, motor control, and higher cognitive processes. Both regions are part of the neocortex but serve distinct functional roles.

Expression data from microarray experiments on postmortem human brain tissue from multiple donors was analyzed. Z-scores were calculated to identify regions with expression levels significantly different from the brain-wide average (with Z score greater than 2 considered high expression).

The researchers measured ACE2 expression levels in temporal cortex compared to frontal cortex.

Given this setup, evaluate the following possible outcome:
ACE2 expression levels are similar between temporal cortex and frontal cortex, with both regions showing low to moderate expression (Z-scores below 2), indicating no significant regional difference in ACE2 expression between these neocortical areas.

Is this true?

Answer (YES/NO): NO